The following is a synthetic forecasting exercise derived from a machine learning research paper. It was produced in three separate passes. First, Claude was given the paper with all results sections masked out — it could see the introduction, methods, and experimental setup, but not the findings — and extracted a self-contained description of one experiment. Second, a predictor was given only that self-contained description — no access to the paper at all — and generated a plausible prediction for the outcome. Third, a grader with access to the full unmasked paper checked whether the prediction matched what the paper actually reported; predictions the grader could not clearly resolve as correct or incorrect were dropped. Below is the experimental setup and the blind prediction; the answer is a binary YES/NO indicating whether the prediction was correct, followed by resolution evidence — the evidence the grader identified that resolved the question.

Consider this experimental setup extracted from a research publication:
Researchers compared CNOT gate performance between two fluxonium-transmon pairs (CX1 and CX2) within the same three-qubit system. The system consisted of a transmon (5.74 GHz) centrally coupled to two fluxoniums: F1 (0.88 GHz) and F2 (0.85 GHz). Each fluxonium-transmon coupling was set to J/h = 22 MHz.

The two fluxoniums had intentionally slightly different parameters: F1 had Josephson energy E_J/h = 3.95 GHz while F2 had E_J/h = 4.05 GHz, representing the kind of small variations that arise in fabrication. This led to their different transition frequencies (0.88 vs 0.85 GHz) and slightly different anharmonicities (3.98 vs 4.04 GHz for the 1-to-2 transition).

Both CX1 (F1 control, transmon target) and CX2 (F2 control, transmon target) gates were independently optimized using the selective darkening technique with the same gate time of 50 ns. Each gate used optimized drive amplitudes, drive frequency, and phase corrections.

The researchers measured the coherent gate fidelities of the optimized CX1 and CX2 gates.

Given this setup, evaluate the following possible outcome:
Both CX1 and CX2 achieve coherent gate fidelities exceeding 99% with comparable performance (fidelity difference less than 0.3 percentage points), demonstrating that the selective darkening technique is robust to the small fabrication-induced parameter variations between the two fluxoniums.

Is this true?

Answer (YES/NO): YES